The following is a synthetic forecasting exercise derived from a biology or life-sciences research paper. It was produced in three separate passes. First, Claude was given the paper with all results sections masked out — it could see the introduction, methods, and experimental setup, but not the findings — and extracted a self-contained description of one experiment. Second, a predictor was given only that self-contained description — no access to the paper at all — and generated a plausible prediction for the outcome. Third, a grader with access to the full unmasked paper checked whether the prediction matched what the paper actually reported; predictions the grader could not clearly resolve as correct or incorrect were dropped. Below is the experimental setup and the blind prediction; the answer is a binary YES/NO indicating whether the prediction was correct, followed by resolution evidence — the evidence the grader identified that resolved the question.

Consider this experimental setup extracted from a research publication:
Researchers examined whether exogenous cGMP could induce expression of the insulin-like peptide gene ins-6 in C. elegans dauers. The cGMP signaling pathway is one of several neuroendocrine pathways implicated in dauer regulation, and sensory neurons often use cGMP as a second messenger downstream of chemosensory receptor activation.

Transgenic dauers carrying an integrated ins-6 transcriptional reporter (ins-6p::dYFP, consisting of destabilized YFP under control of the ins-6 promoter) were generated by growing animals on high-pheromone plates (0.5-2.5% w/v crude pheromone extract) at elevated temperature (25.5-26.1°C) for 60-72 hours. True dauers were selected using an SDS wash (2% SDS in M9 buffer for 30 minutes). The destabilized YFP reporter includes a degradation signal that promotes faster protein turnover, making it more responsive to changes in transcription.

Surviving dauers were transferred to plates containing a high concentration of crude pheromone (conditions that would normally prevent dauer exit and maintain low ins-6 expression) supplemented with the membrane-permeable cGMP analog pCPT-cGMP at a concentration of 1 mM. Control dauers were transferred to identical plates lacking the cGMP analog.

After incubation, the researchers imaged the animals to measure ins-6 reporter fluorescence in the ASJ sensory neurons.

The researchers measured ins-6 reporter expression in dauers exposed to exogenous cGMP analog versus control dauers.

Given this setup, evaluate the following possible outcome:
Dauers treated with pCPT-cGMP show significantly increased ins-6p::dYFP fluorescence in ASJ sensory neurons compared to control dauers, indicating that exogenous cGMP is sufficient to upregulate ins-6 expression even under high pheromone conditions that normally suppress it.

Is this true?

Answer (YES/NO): YES